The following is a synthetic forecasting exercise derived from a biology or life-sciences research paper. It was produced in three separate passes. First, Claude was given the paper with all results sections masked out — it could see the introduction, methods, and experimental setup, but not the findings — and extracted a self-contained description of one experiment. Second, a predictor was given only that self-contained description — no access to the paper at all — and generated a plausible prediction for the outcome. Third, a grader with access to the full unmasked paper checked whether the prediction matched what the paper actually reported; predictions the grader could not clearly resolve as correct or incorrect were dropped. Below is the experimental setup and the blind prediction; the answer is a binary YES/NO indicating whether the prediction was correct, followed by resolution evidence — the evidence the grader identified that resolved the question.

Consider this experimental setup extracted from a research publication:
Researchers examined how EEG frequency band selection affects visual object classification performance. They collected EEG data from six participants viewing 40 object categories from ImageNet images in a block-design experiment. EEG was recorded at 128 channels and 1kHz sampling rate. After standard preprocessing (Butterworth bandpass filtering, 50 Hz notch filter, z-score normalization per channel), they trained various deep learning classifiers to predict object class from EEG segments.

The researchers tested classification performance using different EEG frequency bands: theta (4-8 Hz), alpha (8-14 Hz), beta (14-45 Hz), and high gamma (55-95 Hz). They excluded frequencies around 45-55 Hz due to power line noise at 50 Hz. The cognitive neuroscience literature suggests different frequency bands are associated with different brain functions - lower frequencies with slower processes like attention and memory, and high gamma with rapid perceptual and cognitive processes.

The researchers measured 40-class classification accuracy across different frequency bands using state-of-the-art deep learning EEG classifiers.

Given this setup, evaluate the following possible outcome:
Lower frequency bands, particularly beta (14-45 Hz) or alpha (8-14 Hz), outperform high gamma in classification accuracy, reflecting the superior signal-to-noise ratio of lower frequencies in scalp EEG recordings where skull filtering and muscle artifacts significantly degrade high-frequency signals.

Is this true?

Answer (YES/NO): NO